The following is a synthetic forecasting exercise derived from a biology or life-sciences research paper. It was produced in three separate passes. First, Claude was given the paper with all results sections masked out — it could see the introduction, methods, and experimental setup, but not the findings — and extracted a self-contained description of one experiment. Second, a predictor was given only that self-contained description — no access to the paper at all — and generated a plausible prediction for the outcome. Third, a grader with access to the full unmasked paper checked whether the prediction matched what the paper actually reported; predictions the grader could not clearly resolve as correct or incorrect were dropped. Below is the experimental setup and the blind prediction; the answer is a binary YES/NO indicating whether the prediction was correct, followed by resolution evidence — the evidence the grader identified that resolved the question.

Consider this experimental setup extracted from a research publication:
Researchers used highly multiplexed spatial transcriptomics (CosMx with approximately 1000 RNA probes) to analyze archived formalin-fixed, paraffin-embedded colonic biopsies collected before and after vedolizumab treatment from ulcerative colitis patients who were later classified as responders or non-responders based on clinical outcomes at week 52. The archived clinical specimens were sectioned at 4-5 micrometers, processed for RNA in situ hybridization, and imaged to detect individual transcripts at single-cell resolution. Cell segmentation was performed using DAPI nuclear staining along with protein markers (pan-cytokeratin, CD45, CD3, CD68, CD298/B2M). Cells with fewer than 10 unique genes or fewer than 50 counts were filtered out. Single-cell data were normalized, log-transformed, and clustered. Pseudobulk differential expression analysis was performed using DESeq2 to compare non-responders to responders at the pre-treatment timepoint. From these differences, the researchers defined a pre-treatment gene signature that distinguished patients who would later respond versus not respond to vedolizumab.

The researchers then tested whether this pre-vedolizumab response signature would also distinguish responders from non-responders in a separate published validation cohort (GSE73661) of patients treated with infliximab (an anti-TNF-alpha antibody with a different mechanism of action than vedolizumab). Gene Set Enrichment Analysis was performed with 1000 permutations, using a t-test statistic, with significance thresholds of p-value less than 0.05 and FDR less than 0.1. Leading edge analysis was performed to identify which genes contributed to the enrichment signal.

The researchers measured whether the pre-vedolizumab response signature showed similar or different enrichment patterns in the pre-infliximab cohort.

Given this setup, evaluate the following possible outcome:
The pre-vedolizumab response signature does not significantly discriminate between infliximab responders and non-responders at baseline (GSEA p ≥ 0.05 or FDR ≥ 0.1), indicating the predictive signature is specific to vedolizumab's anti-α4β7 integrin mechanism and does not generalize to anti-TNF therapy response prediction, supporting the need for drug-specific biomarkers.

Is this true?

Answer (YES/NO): YES